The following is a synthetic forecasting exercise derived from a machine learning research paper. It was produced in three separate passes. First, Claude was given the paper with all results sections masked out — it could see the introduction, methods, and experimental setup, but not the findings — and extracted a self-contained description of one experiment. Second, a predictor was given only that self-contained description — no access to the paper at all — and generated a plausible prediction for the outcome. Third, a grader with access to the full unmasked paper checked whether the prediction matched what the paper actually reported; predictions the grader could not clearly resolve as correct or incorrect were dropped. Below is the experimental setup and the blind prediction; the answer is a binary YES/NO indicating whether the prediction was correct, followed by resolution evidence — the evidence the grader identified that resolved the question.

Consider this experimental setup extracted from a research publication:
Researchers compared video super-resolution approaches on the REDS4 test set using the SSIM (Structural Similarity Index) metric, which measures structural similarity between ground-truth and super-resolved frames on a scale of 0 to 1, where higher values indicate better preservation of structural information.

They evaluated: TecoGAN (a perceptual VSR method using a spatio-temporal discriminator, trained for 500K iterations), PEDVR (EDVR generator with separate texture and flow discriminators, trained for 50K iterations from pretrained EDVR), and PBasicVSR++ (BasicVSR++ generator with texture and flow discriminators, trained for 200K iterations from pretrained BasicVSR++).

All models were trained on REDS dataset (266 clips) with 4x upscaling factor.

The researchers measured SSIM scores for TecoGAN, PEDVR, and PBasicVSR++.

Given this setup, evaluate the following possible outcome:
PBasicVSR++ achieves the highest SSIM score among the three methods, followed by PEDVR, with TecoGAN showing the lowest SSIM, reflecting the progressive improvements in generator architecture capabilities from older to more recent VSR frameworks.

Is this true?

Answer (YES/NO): YES